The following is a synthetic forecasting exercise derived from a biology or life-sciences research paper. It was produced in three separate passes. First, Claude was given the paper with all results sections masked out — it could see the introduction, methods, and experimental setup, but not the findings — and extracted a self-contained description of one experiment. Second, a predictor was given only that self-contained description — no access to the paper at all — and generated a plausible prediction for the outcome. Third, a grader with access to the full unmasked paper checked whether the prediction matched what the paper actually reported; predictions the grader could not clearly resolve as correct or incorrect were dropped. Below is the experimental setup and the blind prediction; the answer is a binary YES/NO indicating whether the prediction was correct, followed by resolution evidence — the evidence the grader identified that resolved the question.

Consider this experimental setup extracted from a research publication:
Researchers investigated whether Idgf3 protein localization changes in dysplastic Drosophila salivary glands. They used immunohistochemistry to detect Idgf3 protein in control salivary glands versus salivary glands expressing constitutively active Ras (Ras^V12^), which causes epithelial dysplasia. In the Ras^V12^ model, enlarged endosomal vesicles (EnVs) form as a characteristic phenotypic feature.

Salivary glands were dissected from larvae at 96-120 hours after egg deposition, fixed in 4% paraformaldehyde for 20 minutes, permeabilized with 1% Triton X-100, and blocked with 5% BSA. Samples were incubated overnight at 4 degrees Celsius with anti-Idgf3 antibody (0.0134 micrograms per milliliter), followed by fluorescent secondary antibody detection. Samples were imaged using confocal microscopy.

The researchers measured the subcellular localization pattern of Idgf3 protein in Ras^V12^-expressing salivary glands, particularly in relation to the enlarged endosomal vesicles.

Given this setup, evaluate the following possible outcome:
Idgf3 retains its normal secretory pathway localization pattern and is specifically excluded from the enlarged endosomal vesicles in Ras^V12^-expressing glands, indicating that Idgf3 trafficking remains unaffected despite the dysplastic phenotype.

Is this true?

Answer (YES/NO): NO